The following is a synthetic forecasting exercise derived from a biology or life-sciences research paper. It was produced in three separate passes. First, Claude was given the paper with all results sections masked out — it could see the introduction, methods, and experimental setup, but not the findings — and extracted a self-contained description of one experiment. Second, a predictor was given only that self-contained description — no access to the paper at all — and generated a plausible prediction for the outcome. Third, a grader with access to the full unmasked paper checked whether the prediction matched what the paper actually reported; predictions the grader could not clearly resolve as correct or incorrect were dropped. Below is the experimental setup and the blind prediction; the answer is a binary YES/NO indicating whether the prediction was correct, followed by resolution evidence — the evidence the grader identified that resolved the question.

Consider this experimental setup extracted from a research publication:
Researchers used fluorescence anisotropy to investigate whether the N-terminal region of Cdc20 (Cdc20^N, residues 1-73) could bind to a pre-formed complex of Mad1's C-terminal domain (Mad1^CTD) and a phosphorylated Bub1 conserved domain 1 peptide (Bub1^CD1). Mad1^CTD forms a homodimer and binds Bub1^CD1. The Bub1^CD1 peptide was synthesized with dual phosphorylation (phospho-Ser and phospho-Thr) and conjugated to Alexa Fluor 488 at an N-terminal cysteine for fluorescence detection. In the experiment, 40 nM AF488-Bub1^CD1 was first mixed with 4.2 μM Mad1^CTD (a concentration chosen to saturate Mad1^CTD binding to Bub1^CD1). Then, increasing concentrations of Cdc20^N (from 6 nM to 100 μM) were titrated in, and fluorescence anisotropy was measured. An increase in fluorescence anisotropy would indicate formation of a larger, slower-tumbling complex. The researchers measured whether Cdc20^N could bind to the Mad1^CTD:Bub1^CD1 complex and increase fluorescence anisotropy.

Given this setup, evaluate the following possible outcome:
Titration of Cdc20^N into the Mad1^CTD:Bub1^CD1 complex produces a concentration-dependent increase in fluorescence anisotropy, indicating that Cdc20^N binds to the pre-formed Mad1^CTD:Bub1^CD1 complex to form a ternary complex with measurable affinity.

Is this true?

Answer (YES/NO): YES